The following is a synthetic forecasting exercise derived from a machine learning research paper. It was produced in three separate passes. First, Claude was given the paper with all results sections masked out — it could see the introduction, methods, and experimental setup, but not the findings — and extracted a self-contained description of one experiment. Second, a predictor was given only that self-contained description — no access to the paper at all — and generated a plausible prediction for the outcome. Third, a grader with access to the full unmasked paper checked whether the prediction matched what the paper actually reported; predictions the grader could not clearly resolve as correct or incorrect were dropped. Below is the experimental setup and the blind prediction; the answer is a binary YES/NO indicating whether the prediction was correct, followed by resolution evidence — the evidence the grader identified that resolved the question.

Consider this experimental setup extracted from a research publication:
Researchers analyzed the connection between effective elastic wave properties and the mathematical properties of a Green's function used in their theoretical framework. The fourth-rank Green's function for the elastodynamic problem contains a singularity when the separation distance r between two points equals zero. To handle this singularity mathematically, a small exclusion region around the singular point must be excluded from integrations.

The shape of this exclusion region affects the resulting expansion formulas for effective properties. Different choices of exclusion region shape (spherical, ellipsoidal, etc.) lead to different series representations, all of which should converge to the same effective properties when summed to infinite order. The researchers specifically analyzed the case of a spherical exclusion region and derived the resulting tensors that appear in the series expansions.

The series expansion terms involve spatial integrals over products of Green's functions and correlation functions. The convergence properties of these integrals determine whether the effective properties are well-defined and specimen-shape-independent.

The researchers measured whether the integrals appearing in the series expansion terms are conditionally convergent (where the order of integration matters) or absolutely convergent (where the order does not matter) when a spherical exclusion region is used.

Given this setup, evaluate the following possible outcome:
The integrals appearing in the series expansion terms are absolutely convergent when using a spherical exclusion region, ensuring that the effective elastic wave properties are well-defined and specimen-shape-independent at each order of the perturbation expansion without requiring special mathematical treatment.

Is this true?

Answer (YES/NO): YES